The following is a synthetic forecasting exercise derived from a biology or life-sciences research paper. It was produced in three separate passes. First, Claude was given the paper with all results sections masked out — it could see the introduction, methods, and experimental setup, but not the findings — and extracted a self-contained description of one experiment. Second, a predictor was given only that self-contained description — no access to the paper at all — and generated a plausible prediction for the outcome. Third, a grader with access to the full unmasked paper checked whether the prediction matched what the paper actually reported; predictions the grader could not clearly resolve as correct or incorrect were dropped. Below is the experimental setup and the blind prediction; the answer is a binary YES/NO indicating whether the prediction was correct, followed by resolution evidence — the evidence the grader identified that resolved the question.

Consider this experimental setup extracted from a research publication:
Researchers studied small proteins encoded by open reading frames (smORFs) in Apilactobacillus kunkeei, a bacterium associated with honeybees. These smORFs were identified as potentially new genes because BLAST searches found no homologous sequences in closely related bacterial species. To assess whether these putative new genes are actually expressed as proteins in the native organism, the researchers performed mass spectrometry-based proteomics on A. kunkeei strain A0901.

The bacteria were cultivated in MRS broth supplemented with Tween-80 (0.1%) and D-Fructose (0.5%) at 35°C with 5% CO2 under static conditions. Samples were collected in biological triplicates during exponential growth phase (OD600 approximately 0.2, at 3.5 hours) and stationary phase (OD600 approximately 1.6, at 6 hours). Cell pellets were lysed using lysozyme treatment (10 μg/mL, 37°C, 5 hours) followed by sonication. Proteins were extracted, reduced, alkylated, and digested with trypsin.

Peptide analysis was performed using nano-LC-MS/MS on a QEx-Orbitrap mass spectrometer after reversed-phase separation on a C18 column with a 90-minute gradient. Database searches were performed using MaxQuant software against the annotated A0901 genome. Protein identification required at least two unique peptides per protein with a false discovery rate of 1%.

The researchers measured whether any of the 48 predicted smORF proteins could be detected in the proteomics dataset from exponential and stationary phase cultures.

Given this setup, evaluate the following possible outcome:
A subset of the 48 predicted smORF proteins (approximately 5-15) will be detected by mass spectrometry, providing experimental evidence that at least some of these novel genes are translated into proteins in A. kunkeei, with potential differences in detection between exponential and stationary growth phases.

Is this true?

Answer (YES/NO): YES